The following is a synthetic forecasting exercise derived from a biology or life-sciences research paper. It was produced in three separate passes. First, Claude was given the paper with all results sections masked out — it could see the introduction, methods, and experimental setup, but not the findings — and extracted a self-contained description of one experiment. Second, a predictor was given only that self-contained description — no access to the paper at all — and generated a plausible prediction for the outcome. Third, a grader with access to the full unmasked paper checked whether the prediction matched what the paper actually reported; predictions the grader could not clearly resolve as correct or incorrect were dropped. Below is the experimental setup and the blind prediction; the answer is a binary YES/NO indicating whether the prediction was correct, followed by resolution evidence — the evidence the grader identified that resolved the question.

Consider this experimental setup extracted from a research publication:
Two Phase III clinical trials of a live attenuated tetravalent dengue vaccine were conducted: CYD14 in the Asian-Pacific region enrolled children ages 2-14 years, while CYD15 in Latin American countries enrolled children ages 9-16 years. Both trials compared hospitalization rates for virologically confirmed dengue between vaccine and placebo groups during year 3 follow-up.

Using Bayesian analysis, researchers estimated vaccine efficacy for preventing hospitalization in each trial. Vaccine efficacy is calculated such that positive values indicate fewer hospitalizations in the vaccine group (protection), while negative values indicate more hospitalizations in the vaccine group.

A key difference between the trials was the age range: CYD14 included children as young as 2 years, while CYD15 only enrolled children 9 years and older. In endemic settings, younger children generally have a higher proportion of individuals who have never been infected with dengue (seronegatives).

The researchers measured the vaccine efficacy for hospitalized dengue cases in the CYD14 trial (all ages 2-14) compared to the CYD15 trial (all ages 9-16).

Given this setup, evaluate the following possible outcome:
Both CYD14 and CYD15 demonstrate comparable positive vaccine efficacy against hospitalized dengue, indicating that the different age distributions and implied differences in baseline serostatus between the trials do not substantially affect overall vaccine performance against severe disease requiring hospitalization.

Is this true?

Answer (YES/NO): NO